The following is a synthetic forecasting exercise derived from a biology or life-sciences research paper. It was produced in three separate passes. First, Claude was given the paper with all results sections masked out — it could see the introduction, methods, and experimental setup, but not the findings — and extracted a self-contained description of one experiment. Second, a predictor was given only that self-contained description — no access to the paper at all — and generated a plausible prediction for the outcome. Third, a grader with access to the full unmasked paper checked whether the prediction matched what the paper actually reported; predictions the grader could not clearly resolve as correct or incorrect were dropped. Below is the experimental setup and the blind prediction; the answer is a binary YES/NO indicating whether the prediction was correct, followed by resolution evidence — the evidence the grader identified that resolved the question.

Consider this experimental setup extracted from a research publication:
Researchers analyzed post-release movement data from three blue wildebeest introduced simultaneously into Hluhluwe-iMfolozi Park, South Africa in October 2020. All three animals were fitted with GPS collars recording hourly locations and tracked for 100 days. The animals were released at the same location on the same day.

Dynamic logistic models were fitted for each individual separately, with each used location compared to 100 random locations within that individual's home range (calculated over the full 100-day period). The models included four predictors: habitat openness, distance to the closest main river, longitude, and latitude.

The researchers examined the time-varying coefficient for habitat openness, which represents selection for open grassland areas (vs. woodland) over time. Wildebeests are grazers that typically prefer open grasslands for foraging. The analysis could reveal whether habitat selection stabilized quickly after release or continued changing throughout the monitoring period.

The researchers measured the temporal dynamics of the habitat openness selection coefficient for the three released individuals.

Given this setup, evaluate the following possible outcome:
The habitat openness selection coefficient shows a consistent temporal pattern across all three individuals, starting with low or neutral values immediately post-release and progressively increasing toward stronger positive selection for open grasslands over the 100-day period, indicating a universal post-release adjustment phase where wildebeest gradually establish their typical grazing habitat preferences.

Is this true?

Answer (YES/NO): NO